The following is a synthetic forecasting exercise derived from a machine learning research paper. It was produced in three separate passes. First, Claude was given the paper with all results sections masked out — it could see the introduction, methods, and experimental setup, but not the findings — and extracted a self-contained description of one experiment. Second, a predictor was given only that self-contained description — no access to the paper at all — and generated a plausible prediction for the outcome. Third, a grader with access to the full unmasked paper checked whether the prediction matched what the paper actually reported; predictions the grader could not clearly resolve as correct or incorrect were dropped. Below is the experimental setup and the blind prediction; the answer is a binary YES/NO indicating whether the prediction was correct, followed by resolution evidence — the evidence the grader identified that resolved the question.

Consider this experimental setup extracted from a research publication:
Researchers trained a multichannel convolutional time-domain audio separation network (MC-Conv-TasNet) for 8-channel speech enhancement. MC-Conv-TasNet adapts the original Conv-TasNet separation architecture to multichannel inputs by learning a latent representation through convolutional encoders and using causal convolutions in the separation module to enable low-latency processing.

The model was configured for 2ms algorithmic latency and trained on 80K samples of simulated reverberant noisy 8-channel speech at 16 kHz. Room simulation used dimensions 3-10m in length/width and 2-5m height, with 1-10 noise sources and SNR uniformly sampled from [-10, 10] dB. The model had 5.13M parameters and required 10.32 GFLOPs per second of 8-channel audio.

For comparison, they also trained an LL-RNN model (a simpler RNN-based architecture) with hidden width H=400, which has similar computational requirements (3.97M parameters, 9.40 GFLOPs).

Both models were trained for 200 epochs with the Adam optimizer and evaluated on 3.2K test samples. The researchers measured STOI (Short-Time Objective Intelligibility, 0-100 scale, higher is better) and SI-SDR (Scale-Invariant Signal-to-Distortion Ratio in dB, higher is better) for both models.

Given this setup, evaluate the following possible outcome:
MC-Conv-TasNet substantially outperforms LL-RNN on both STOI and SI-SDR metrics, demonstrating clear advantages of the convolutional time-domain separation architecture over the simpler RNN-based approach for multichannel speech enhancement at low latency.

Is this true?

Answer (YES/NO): NO